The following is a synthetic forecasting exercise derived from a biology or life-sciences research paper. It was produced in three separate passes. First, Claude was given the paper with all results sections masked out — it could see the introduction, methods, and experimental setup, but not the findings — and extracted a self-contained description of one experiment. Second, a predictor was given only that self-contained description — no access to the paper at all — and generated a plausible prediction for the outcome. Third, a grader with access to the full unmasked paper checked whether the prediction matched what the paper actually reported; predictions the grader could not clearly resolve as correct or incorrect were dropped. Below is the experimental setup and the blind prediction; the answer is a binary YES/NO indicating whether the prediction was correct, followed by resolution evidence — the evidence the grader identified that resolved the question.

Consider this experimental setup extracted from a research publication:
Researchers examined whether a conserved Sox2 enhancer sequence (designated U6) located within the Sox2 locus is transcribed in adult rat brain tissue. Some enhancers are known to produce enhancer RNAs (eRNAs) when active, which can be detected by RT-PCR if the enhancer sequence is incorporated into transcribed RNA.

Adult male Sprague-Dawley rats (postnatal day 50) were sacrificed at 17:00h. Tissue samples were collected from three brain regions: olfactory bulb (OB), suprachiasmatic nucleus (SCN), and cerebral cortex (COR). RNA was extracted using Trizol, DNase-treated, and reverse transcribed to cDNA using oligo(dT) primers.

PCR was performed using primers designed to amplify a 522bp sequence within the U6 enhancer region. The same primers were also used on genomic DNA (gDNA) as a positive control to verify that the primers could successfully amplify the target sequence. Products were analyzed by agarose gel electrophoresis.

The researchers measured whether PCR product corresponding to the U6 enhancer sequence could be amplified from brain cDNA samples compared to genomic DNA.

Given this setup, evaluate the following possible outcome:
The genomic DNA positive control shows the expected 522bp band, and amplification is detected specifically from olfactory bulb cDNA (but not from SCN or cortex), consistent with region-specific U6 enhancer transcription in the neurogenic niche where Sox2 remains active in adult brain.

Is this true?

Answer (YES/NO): NO